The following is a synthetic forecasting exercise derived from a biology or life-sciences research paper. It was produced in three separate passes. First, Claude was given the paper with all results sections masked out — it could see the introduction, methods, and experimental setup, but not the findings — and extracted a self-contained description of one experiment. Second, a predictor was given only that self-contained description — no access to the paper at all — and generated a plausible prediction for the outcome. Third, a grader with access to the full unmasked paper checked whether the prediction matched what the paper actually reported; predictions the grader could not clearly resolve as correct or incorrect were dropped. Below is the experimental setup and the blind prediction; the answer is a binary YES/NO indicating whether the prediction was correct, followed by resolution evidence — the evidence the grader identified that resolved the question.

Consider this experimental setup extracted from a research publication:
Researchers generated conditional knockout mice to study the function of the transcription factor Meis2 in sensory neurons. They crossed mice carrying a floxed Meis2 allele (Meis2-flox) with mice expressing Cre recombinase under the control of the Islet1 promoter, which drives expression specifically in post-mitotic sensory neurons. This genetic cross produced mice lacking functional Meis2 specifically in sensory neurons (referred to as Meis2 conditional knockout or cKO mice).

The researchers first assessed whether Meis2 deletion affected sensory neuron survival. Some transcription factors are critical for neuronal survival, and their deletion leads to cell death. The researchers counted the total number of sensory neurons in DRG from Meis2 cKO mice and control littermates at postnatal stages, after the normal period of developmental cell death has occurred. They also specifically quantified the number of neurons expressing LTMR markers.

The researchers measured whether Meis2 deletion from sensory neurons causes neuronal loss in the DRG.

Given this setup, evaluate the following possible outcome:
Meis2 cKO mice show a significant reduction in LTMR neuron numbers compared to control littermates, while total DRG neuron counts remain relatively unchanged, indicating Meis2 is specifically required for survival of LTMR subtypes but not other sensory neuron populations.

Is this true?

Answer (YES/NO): NO